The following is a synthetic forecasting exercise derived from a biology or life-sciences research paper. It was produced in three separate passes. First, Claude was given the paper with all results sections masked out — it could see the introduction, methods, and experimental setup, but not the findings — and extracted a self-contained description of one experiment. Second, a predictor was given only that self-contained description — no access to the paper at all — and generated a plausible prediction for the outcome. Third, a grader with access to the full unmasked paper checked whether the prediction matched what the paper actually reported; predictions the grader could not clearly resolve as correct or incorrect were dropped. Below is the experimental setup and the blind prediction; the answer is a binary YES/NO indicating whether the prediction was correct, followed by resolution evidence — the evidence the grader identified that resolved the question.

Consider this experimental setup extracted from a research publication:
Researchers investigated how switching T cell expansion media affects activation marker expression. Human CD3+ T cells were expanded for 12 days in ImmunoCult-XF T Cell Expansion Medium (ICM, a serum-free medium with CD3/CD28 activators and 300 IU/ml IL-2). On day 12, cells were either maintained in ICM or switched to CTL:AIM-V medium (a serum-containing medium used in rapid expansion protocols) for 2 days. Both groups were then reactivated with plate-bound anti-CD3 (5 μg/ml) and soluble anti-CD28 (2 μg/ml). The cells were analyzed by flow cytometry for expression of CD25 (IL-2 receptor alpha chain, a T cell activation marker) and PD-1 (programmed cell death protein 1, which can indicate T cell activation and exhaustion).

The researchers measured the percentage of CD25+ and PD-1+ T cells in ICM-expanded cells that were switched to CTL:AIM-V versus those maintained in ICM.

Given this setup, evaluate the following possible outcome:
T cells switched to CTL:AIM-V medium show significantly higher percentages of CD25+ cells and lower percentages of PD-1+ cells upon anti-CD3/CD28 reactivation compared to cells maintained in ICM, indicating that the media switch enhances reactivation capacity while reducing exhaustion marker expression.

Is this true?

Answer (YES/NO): NO